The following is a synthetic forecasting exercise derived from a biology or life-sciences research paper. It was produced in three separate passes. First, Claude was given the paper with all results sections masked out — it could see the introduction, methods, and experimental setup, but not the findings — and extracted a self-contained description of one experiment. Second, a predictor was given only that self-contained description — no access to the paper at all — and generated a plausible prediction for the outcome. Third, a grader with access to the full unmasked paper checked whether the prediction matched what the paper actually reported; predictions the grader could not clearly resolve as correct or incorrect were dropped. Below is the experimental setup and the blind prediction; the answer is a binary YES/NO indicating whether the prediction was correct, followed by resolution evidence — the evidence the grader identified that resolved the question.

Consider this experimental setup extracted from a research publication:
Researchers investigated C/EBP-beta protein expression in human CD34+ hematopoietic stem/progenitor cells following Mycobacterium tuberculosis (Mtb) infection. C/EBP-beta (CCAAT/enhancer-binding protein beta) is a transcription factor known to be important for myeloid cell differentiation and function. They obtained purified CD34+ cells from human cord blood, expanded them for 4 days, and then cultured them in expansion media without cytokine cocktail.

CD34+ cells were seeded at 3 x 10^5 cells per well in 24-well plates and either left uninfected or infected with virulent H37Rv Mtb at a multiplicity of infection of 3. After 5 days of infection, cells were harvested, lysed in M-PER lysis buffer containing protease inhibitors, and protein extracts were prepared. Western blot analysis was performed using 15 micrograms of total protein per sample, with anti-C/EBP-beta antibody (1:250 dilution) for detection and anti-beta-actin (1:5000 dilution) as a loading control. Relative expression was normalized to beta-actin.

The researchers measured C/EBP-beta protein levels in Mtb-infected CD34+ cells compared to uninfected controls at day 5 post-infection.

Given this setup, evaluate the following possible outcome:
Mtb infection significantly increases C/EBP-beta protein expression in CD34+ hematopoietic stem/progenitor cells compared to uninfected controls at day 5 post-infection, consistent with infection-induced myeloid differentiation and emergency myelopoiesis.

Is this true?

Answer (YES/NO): YES